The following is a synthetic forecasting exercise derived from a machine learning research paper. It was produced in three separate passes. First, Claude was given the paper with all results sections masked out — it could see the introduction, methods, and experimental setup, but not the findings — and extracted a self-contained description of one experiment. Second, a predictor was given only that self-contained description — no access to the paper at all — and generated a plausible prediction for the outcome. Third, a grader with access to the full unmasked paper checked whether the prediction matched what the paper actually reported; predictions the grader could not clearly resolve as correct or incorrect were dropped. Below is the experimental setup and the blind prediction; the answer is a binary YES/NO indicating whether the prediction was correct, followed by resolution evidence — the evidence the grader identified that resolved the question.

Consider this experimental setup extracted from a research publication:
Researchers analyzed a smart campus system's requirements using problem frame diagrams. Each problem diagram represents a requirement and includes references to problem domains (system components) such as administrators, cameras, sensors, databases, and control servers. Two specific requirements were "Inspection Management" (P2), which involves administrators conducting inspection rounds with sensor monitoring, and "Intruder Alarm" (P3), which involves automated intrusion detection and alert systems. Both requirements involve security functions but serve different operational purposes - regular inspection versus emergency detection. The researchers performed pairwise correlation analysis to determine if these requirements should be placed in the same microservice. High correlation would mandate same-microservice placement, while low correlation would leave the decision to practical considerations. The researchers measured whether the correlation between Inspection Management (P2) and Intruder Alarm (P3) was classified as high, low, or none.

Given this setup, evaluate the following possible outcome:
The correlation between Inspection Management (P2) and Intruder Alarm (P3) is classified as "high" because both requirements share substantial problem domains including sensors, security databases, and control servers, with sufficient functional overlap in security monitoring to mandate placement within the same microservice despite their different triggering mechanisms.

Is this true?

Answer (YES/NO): YES